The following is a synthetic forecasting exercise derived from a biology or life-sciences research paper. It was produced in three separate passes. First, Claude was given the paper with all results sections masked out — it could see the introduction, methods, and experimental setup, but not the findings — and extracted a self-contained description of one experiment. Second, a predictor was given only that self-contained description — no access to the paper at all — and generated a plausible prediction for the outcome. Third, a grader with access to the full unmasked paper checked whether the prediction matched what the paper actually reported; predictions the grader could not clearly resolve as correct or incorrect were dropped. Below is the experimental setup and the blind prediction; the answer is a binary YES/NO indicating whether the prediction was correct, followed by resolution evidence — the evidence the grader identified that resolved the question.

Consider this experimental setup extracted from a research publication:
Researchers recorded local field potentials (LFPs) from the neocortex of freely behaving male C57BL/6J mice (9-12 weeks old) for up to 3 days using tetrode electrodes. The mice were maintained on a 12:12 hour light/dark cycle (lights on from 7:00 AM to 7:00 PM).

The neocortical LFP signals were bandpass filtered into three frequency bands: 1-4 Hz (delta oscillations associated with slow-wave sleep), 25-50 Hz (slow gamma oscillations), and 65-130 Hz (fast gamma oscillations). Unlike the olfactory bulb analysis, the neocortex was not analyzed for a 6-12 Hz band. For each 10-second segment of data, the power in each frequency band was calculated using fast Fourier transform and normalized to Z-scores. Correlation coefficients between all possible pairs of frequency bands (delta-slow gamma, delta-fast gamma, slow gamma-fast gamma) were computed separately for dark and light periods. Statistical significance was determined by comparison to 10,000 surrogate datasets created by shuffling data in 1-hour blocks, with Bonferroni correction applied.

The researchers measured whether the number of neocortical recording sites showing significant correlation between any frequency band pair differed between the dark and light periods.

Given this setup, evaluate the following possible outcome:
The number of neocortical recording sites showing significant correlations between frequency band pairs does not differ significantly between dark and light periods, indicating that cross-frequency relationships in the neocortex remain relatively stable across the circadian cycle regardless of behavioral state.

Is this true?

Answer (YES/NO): YES